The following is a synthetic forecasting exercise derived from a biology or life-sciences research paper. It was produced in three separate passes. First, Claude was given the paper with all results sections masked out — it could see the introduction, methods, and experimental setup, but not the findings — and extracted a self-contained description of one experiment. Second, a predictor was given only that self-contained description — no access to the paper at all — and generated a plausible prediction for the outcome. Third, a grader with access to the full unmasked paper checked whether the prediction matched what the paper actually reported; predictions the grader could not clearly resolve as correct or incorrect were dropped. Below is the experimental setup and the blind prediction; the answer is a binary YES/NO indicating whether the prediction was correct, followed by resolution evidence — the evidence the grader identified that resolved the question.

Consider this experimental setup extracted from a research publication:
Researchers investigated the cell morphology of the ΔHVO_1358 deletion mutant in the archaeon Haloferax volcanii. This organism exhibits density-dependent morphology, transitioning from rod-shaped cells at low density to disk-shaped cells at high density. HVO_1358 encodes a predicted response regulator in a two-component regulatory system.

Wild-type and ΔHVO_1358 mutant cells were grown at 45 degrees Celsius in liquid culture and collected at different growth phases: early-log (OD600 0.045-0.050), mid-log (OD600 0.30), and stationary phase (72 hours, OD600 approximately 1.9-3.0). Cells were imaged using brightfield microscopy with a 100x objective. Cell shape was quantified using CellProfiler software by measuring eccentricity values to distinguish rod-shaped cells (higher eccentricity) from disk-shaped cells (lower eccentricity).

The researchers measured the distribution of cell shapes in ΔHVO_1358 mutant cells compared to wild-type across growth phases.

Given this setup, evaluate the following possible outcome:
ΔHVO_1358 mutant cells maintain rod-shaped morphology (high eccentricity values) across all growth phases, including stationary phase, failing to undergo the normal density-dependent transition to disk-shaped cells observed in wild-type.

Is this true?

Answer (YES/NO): NO